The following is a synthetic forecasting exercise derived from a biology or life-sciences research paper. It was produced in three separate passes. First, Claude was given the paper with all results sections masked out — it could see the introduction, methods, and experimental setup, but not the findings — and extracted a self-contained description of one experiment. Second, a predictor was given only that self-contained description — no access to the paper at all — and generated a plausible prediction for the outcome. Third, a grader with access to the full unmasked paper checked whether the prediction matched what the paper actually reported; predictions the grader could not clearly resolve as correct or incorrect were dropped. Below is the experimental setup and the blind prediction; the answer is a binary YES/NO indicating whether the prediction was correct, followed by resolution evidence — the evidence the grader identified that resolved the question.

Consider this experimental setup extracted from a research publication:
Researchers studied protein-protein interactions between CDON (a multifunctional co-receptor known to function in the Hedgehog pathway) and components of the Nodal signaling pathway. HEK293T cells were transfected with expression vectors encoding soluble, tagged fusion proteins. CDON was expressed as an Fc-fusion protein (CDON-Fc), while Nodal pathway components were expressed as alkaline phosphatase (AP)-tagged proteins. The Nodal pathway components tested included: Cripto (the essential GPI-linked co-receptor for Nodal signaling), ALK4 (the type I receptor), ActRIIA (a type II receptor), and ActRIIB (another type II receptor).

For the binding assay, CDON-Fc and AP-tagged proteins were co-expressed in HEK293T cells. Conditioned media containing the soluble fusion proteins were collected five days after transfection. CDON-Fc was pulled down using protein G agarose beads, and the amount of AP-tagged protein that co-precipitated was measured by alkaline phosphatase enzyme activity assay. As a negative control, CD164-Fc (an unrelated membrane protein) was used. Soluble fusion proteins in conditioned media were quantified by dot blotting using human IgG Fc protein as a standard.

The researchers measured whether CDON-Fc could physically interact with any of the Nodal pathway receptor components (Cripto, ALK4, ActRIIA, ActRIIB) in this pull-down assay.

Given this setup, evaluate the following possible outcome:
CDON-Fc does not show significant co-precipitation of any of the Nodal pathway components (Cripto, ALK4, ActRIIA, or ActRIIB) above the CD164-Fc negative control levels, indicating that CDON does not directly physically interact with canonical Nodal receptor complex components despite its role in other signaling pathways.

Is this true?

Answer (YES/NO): NO